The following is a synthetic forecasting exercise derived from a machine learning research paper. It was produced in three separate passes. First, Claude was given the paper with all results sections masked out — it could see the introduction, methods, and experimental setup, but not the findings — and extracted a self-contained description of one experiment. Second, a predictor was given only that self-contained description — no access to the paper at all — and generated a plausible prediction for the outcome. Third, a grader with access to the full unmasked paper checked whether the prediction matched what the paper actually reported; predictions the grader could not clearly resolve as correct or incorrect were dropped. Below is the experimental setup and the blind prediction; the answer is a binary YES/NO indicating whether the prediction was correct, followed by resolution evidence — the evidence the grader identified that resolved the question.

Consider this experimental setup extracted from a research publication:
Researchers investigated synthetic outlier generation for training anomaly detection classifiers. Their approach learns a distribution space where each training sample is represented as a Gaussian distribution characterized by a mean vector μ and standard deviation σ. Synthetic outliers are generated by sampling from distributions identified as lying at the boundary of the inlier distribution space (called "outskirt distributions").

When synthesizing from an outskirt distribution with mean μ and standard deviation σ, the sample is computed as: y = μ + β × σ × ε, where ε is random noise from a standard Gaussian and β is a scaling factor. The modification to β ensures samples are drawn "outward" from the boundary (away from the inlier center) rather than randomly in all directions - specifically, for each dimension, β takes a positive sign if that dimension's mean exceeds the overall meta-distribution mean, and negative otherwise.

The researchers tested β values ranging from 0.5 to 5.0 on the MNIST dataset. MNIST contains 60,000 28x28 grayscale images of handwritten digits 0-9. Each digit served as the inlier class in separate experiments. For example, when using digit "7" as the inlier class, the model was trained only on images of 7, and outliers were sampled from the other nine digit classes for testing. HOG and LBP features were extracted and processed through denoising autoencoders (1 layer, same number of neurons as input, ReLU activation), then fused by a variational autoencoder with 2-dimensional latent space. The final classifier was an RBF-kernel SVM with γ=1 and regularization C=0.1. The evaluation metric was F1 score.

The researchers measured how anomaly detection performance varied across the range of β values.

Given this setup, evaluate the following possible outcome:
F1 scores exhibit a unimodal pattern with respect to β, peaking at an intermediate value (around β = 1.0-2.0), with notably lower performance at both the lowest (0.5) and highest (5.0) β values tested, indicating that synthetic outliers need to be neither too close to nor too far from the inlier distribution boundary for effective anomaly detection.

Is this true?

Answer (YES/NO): NO